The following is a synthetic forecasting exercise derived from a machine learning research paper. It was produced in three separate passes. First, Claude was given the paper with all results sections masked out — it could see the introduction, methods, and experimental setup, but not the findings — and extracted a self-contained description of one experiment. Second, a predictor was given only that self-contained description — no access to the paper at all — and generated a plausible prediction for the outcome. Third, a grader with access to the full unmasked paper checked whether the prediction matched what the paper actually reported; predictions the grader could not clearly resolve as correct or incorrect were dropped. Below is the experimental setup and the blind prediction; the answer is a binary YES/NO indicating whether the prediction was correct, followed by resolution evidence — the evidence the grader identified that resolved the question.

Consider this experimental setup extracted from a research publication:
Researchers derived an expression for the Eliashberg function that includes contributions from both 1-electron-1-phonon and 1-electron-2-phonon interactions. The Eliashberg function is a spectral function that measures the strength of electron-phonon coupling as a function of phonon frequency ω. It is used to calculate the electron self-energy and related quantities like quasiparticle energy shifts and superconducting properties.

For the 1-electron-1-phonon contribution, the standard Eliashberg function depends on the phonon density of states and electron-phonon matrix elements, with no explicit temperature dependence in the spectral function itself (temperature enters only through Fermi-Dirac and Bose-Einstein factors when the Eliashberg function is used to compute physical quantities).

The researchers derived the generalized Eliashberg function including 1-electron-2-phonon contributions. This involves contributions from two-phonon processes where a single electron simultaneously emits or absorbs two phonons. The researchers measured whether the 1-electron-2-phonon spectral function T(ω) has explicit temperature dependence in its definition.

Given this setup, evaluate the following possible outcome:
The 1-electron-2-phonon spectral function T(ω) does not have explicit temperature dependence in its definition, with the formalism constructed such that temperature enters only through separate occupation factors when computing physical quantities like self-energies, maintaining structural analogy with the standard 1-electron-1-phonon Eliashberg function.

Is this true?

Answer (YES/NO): NO